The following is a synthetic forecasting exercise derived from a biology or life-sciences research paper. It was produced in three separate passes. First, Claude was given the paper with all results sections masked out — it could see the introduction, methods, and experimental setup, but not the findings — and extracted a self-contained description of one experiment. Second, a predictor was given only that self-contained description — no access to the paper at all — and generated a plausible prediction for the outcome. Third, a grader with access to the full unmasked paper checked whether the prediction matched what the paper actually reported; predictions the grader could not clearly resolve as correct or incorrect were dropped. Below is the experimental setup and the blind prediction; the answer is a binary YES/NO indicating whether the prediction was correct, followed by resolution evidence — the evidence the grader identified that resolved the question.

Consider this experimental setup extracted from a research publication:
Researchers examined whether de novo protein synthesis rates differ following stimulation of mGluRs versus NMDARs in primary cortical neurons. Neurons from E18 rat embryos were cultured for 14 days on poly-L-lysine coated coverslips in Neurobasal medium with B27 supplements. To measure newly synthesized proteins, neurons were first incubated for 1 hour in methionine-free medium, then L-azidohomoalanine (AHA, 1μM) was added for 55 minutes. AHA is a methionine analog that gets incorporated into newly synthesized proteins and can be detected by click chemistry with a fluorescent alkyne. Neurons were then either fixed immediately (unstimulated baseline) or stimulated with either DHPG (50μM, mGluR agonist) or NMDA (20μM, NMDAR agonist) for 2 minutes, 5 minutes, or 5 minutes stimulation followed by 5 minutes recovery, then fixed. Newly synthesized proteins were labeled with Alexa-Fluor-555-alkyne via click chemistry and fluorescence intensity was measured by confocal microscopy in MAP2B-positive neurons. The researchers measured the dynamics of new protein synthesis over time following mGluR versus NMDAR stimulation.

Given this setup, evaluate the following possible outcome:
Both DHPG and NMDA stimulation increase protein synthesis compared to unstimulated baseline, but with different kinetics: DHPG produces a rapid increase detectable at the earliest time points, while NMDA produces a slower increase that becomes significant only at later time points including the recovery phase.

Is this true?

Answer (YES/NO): NO